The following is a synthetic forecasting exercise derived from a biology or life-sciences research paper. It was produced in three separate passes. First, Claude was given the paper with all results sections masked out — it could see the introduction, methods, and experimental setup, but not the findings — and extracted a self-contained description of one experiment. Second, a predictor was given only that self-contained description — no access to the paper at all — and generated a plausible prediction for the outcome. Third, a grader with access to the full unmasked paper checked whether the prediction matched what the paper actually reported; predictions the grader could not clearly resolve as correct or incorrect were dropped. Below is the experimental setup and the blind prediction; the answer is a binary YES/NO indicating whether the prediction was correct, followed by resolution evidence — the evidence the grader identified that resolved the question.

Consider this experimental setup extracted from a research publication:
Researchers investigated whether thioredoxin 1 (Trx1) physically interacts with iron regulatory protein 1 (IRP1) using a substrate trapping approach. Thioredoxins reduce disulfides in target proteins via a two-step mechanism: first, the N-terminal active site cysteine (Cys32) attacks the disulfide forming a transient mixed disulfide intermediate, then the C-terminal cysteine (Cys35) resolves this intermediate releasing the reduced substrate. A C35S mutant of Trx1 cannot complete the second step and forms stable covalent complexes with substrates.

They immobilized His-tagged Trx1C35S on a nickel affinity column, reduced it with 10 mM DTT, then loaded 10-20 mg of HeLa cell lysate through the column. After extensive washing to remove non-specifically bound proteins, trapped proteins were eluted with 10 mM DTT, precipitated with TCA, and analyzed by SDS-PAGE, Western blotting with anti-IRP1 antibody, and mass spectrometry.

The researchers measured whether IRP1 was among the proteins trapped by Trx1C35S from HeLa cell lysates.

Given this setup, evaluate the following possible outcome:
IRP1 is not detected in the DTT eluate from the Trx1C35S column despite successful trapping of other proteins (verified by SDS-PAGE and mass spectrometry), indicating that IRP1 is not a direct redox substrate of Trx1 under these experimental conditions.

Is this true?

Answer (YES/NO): NO